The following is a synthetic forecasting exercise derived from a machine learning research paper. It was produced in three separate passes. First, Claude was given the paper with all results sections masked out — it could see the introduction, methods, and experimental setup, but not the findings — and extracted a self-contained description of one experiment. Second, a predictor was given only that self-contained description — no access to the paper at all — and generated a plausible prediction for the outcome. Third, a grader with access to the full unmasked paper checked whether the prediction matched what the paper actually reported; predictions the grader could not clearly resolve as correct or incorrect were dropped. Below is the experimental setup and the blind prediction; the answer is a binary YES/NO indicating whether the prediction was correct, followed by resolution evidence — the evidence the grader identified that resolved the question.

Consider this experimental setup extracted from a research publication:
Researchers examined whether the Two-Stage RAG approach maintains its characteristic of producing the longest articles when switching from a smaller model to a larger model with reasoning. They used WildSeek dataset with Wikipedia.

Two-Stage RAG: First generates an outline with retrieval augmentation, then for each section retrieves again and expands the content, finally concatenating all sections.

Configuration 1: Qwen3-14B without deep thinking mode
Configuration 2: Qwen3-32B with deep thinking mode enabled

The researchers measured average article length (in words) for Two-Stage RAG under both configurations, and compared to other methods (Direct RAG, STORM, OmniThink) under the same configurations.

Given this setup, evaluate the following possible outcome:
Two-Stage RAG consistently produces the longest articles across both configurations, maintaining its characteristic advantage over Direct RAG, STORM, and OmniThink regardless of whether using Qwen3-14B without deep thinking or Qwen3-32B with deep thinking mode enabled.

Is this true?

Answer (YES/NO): YES